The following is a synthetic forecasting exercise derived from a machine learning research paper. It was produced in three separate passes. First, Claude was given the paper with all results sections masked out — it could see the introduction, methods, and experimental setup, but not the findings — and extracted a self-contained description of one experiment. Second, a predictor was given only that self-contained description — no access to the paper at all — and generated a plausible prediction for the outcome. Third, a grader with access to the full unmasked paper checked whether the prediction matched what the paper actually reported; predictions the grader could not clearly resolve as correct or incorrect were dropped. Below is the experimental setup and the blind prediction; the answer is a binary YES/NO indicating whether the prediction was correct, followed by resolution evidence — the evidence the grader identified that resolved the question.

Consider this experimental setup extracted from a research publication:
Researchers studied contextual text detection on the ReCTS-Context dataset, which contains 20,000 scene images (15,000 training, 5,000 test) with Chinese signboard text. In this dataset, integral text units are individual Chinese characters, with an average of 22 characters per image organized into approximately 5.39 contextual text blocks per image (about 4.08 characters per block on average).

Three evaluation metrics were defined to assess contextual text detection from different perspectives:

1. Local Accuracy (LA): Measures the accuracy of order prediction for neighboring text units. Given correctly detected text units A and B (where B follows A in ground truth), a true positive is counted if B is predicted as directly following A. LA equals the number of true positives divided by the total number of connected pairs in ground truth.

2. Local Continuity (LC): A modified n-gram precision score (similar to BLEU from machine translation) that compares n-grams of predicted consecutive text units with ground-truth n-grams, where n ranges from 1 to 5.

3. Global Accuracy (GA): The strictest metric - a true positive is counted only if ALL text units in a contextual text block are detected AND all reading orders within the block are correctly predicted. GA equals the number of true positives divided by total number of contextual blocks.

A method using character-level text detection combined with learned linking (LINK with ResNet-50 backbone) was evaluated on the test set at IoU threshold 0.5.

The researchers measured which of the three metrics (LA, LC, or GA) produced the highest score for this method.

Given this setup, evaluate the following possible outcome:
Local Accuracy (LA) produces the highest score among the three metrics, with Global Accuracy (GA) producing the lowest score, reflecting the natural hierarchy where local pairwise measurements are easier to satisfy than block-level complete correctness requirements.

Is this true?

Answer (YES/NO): YES